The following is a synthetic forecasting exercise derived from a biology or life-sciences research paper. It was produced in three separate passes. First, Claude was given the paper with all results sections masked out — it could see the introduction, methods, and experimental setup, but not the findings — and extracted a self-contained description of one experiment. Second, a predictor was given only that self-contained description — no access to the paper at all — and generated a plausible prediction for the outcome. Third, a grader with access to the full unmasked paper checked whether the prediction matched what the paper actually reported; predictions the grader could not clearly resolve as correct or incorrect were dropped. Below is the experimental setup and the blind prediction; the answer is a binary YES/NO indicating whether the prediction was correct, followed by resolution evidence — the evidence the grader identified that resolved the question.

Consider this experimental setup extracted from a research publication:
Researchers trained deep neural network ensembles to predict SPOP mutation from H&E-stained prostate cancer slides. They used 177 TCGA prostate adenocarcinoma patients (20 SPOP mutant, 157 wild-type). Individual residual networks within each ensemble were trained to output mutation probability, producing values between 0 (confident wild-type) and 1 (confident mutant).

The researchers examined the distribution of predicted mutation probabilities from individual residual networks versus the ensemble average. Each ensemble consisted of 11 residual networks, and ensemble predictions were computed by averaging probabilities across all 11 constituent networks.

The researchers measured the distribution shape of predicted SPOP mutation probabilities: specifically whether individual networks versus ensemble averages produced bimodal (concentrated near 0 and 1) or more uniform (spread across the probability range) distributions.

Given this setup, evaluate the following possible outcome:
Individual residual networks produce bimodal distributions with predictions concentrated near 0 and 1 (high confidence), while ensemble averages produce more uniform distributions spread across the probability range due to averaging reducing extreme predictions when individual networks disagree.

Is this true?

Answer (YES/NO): YES